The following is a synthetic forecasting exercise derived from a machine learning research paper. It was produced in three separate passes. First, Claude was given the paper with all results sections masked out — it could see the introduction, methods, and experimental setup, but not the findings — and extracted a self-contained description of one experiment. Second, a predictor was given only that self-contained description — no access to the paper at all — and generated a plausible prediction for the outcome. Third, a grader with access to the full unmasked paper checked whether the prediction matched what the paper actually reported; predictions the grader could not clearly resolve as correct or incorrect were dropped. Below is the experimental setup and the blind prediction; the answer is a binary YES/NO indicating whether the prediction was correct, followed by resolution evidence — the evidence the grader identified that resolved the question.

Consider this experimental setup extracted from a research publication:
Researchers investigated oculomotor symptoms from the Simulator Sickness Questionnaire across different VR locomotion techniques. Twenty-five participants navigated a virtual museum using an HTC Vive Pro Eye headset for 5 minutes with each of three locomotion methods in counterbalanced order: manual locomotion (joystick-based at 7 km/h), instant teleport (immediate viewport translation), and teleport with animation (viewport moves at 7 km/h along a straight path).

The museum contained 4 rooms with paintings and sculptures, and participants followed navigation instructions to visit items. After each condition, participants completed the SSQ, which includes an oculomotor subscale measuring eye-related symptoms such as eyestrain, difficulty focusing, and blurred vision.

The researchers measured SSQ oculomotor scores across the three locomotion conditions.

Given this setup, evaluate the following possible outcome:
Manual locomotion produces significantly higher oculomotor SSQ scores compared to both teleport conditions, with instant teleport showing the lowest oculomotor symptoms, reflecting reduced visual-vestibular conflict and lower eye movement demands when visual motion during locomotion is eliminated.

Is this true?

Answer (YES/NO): NO